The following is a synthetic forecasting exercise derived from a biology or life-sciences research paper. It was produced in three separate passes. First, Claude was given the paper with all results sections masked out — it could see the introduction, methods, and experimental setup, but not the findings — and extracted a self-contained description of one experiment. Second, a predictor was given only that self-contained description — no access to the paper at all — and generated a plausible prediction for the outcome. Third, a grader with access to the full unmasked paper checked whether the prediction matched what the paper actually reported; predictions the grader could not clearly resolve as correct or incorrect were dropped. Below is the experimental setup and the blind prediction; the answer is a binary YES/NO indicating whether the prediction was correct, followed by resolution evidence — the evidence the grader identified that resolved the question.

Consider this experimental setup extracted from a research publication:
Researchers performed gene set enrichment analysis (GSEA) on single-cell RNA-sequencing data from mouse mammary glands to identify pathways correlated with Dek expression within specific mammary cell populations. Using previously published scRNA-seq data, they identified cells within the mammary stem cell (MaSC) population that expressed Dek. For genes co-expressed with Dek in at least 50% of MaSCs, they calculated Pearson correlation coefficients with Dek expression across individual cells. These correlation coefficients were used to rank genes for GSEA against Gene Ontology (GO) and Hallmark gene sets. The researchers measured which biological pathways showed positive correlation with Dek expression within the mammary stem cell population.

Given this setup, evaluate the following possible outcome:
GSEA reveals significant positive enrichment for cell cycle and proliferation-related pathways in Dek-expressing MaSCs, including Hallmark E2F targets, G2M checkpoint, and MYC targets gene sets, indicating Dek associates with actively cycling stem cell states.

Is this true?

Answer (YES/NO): NO